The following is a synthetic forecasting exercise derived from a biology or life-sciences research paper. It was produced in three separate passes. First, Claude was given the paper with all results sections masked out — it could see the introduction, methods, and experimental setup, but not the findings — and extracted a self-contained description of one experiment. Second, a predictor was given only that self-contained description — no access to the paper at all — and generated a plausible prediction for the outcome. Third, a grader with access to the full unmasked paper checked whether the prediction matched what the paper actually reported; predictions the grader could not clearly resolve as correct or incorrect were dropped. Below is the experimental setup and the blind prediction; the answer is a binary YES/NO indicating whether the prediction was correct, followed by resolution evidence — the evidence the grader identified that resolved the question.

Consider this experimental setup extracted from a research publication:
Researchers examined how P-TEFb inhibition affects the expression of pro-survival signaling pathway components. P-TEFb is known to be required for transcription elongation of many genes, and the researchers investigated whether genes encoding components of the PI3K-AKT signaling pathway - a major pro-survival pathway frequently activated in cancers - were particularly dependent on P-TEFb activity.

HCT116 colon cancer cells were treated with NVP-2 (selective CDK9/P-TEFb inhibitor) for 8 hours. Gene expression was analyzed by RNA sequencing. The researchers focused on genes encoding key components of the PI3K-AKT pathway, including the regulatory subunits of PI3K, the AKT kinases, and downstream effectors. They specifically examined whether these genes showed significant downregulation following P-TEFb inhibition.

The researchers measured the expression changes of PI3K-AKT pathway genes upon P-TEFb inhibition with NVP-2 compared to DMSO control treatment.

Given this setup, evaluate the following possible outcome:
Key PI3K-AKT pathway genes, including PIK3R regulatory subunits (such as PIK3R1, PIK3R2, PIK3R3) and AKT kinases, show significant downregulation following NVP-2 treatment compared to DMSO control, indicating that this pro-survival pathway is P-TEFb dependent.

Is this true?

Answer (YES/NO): NO